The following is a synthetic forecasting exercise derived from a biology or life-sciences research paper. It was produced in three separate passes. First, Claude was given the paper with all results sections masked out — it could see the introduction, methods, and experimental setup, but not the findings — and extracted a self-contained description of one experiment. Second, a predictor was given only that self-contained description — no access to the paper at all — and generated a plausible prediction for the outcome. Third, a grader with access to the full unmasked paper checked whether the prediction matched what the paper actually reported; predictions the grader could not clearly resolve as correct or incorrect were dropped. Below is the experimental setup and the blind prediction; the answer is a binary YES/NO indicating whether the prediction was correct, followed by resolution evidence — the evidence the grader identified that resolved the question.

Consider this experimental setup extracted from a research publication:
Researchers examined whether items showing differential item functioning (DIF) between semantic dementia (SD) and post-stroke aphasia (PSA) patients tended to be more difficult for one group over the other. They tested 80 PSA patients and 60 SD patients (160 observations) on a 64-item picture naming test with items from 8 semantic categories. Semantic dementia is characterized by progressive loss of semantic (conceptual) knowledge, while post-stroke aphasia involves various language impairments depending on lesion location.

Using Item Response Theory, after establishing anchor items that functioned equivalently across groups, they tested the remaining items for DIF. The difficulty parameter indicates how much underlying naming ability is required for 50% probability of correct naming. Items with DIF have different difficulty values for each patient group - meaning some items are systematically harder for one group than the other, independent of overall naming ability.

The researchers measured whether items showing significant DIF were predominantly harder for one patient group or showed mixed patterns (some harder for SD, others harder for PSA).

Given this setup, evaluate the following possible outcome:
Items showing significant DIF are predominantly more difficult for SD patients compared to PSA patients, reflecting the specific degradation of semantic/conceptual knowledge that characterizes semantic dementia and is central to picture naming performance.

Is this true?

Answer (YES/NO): NO